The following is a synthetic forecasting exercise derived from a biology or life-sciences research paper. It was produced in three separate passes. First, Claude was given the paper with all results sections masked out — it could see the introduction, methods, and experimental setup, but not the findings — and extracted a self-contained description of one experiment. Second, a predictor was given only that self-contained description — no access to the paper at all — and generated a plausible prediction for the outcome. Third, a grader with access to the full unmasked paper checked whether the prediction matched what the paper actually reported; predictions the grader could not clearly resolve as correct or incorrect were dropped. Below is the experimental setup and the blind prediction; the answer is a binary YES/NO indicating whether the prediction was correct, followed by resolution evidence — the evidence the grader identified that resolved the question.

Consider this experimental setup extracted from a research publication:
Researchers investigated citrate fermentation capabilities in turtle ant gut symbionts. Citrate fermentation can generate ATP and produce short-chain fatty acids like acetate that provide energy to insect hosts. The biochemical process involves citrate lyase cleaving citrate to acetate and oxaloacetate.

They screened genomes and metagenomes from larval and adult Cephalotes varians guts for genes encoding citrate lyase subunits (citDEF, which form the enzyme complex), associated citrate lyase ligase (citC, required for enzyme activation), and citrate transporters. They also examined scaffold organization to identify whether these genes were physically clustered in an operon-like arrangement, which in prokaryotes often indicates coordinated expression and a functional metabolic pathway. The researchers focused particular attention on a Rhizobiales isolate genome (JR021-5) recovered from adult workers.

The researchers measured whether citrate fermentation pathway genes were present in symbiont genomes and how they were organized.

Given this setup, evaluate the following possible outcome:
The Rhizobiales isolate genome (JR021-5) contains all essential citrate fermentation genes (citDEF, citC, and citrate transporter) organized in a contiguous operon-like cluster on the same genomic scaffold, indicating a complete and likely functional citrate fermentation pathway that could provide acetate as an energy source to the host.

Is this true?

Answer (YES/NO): YES